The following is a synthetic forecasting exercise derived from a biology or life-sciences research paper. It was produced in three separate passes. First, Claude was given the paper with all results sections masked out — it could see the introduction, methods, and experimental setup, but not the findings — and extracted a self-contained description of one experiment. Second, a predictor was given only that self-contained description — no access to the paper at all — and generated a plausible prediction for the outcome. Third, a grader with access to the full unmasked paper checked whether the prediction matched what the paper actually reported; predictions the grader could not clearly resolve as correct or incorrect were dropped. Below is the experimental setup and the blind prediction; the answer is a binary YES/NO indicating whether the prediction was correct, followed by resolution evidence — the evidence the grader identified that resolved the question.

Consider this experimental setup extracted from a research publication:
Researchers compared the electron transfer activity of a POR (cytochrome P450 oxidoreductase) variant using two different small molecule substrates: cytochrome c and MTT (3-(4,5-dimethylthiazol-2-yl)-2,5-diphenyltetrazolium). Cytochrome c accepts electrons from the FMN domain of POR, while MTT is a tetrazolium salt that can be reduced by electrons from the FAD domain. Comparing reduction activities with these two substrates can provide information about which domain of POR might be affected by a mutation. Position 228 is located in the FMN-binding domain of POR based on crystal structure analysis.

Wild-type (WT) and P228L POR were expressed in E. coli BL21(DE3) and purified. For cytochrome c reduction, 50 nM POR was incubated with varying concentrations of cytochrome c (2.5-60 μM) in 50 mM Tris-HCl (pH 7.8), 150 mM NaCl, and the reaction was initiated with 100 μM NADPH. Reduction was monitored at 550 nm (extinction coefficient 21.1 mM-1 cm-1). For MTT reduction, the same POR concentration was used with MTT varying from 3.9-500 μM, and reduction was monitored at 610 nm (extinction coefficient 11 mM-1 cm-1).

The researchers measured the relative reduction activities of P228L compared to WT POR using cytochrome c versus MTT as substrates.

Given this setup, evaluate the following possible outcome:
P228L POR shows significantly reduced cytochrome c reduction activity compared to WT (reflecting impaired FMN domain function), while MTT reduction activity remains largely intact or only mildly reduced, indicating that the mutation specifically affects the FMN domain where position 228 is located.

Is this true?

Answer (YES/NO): NO